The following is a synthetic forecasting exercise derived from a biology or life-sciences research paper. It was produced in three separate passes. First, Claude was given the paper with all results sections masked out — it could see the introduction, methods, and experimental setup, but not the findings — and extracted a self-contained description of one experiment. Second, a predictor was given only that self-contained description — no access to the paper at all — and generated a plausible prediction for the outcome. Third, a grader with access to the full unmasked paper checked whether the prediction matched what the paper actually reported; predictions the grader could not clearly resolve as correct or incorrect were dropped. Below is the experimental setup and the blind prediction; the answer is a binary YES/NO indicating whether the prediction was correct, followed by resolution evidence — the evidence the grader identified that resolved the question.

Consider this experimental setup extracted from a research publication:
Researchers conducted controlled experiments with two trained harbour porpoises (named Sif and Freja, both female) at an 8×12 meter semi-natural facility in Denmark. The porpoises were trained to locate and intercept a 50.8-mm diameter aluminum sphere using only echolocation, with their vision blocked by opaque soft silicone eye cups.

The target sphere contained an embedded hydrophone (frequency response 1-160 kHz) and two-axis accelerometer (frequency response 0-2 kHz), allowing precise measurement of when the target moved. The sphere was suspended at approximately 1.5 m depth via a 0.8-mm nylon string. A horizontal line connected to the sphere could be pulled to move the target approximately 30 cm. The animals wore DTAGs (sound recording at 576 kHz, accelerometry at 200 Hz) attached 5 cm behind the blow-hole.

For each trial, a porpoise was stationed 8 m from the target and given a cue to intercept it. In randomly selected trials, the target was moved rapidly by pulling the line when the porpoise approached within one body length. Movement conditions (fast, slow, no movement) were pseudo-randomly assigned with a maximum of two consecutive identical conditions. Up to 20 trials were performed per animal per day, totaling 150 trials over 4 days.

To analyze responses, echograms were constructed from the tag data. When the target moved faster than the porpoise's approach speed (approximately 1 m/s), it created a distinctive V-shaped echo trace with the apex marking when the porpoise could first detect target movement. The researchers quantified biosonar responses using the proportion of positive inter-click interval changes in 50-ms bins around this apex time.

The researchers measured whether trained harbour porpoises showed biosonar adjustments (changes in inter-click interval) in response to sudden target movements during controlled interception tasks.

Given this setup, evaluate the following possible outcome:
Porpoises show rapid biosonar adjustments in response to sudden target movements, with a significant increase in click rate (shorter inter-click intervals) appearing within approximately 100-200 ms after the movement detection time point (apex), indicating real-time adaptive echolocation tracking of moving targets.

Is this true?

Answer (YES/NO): NO